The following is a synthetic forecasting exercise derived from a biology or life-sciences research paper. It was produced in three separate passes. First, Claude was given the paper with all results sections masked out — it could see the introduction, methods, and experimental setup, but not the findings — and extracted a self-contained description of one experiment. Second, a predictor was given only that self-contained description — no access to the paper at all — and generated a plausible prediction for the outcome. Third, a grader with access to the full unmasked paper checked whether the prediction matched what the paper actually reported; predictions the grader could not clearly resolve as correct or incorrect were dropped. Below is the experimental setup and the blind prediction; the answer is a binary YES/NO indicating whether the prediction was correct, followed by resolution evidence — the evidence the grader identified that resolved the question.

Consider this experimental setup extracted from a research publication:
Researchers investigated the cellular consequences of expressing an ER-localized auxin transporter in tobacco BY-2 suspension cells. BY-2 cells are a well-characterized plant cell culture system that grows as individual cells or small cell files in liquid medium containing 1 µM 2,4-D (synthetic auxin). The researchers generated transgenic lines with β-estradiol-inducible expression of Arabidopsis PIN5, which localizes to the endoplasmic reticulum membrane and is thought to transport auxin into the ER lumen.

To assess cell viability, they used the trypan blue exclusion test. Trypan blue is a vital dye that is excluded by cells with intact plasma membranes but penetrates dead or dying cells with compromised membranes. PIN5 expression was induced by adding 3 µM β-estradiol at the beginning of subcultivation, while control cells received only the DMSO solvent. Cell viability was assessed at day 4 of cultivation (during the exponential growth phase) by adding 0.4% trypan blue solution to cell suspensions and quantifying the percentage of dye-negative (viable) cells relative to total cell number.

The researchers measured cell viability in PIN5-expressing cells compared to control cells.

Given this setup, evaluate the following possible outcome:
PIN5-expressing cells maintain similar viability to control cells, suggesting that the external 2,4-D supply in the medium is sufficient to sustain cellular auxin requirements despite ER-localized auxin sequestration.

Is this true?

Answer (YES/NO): NO